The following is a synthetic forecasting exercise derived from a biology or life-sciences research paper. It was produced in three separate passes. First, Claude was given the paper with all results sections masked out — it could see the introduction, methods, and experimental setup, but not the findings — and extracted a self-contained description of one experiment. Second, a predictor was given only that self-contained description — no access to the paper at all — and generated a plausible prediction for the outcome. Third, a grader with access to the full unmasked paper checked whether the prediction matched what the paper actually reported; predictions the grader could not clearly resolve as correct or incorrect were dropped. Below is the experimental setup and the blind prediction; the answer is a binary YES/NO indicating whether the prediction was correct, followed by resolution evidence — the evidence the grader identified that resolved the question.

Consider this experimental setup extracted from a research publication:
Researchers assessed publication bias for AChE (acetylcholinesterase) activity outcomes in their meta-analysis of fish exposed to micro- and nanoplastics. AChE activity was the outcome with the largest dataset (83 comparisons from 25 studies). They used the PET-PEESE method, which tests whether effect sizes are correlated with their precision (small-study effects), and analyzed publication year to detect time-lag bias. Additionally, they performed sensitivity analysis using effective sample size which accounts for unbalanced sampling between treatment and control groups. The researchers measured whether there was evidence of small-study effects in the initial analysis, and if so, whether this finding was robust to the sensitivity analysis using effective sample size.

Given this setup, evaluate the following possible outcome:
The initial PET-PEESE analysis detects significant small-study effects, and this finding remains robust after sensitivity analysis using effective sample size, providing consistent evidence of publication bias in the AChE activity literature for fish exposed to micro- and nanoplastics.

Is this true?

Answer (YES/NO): NO